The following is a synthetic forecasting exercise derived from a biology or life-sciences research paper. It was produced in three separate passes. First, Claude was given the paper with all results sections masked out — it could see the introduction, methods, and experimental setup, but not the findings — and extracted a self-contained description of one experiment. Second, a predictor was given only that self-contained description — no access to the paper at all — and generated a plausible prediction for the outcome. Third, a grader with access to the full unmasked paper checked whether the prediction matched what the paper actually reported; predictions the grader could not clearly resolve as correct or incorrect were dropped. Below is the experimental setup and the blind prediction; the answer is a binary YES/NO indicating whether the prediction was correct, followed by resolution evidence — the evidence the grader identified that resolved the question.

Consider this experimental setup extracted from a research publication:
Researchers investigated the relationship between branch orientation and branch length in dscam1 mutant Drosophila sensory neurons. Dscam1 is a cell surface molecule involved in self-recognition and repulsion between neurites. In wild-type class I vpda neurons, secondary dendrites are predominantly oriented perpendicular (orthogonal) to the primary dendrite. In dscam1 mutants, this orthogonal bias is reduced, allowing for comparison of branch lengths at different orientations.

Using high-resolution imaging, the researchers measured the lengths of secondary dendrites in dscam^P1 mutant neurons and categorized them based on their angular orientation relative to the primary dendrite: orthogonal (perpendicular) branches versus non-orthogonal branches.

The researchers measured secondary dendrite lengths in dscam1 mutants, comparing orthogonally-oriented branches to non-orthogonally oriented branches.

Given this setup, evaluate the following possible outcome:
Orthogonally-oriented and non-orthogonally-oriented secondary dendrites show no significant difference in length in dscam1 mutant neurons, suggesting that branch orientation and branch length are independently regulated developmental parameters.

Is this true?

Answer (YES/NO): NO